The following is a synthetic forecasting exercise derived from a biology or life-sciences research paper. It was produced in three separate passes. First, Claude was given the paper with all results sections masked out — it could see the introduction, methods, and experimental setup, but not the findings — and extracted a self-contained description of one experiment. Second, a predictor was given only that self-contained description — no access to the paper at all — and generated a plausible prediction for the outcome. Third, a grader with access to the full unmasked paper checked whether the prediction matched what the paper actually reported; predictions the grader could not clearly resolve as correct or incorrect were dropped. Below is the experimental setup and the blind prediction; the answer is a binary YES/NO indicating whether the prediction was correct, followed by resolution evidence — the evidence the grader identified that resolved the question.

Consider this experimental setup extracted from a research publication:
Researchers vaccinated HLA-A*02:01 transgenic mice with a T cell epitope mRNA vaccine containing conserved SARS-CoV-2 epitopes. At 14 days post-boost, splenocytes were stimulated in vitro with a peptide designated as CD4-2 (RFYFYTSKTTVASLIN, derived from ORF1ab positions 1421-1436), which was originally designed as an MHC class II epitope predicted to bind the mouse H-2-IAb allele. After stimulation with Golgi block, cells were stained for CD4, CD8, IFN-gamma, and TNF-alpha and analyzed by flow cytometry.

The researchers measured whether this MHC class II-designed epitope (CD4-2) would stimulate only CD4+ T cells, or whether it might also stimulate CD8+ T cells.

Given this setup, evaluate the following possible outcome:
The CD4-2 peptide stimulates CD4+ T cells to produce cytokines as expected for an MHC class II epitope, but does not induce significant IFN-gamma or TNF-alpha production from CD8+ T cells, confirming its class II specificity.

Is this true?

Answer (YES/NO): NO